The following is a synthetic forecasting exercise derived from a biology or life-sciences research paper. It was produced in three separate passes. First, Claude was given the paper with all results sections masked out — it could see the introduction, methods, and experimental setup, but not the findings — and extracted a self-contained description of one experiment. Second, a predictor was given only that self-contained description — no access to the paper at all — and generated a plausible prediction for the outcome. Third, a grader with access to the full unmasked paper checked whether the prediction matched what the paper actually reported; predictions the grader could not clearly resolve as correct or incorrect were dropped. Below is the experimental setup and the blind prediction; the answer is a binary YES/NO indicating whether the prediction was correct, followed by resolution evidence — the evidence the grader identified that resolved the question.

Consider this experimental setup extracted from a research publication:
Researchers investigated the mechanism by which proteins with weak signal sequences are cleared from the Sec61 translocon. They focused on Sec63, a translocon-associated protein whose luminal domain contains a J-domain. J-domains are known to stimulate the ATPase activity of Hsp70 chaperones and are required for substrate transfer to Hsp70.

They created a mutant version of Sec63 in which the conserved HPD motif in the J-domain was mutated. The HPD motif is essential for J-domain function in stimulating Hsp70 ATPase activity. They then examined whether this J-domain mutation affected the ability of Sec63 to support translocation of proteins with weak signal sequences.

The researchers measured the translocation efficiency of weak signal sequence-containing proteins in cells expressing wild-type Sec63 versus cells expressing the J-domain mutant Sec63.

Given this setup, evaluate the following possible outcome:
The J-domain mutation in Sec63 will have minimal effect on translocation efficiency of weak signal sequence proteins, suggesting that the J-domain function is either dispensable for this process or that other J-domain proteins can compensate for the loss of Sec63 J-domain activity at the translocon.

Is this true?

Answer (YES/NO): NO